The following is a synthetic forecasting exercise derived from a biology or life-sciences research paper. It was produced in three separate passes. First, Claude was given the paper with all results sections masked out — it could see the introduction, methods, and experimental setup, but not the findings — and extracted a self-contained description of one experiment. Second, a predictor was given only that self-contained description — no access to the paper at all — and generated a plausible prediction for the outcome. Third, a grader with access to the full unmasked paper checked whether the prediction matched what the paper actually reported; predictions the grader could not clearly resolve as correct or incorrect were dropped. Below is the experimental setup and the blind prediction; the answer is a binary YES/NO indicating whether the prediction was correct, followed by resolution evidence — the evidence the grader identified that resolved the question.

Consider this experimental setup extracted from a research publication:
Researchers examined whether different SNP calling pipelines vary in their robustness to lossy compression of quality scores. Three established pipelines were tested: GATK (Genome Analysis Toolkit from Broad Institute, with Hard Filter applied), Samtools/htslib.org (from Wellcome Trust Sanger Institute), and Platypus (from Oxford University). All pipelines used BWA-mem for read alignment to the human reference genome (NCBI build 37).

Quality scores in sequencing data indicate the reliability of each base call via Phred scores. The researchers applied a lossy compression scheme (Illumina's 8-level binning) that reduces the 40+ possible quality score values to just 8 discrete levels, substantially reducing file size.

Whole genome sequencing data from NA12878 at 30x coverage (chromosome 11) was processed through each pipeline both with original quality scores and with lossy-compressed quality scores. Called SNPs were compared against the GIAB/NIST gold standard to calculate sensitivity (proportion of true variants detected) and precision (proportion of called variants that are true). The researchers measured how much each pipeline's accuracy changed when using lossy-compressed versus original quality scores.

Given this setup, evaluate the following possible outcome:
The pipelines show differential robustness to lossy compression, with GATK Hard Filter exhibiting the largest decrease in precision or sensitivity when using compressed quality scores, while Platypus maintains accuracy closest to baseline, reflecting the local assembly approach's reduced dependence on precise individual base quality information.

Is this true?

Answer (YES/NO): NO